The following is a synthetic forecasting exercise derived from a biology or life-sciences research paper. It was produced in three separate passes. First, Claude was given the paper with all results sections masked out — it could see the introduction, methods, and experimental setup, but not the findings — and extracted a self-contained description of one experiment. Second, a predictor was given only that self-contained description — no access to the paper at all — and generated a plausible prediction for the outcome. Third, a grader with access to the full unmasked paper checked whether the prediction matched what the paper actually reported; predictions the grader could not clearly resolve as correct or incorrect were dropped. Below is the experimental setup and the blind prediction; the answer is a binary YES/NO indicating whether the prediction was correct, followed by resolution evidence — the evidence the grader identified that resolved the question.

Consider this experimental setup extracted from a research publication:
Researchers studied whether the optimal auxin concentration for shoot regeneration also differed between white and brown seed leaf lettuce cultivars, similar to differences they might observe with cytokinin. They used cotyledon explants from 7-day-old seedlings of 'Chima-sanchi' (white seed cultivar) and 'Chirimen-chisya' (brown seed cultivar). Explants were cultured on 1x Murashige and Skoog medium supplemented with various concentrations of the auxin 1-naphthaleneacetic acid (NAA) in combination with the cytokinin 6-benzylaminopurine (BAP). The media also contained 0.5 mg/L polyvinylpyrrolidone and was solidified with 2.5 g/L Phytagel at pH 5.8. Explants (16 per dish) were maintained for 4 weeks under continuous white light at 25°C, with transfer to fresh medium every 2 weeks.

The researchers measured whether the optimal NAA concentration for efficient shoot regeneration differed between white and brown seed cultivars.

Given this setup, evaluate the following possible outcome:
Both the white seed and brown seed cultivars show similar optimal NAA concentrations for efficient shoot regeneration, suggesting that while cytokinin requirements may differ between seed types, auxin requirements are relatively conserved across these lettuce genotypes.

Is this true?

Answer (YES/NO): YES